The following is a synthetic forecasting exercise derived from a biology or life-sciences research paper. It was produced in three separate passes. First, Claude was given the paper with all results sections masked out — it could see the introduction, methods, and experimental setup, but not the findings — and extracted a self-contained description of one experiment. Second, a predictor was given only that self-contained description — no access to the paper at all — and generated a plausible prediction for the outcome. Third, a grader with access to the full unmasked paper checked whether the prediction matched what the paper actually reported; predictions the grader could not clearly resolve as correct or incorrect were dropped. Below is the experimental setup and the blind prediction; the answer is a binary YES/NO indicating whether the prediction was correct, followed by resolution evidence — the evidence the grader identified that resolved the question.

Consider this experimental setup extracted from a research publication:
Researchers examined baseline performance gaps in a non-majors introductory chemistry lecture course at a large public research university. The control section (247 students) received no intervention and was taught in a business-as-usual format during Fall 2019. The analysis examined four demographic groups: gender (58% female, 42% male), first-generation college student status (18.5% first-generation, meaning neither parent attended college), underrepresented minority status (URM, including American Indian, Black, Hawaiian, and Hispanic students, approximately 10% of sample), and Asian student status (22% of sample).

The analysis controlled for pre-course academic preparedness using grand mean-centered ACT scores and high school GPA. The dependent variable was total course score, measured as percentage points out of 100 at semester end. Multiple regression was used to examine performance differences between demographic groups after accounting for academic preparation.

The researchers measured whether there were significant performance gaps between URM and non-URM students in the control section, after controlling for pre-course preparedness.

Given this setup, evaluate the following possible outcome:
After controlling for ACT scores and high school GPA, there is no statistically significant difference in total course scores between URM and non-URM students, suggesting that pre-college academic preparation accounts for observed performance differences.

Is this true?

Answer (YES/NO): NO